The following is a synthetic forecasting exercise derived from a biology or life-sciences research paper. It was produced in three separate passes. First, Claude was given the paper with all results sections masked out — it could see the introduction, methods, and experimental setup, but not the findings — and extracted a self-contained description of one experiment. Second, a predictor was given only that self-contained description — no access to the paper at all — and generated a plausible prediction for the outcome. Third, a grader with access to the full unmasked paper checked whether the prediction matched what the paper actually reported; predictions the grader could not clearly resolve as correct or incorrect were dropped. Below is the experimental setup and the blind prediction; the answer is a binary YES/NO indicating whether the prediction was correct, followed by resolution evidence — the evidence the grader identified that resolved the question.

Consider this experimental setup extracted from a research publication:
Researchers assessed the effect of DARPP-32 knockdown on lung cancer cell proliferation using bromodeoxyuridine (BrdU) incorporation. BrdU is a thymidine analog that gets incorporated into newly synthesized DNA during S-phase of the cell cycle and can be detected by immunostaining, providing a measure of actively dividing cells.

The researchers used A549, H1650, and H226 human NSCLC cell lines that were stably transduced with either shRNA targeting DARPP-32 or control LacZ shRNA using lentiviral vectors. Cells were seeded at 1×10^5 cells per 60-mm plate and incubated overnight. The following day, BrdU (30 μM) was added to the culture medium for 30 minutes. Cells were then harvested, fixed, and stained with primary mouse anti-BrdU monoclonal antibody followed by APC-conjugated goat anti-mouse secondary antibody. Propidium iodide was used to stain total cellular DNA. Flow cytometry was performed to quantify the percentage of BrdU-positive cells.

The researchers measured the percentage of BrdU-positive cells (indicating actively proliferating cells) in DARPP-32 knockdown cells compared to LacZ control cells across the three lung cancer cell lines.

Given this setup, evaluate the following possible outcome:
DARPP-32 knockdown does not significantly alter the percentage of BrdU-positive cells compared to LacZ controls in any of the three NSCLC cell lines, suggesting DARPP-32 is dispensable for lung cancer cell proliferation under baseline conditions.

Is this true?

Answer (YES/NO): YES